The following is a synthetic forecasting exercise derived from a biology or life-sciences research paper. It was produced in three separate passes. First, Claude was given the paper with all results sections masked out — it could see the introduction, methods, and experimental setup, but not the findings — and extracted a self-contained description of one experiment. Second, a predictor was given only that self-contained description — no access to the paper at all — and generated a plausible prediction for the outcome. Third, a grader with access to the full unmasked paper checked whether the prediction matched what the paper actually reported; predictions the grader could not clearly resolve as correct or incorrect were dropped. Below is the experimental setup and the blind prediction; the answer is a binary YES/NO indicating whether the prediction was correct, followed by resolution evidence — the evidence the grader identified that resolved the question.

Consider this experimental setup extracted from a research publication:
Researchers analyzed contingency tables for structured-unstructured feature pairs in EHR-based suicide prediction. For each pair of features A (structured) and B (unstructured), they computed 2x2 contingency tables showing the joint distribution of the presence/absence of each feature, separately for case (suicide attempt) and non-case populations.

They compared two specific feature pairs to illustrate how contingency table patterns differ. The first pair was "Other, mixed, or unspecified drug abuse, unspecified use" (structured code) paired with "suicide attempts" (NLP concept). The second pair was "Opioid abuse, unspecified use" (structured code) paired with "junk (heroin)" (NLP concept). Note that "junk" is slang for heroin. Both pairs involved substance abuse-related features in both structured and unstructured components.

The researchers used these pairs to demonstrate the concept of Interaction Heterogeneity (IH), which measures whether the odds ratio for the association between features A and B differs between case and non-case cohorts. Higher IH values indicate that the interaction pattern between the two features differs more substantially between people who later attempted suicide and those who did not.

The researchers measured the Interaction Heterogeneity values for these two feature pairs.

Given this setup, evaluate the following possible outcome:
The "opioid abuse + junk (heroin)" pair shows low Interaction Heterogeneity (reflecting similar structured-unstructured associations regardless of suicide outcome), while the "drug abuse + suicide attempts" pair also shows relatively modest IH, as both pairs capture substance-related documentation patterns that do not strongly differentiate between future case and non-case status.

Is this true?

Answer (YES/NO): NO